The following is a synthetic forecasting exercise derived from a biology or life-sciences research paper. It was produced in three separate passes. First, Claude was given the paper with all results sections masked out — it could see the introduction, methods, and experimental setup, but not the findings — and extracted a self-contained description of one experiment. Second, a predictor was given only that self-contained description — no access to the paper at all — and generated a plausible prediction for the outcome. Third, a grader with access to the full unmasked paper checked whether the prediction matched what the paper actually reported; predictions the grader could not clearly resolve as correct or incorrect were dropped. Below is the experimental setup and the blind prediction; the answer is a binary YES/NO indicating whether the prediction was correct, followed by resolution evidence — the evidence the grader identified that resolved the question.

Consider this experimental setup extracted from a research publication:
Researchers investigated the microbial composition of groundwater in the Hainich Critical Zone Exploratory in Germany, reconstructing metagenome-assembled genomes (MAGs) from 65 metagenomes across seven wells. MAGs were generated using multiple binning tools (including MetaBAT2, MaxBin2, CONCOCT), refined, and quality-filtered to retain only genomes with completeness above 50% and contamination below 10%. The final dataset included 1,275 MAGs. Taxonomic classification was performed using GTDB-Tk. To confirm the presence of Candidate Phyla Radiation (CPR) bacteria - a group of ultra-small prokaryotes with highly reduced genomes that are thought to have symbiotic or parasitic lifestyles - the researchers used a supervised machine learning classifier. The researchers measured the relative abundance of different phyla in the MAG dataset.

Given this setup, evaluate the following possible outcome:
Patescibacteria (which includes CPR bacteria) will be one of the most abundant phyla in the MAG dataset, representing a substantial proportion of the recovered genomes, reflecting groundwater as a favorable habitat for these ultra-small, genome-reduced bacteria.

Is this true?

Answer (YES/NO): YES